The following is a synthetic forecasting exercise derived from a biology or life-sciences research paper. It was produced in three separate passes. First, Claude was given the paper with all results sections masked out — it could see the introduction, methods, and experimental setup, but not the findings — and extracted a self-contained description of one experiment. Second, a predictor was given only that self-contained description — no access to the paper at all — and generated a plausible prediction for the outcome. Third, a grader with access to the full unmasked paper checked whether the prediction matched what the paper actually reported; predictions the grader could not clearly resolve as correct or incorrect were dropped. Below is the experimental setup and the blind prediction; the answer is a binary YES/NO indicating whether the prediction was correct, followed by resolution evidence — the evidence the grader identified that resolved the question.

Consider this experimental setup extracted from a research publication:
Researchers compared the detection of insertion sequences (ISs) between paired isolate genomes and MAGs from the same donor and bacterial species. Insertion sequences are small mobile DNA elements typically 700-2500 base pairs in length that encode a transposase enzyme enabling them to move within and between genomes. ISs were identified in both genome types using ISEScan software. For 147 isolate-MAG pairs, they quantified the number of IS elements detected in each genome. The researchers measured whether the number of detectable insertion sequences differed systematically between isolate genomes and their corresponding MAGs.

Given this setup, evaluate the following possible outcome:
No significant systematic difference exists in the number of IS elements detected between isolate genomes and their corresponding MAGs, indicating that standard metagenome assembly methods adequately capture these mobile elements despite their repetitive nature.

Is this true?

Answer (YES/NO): NO